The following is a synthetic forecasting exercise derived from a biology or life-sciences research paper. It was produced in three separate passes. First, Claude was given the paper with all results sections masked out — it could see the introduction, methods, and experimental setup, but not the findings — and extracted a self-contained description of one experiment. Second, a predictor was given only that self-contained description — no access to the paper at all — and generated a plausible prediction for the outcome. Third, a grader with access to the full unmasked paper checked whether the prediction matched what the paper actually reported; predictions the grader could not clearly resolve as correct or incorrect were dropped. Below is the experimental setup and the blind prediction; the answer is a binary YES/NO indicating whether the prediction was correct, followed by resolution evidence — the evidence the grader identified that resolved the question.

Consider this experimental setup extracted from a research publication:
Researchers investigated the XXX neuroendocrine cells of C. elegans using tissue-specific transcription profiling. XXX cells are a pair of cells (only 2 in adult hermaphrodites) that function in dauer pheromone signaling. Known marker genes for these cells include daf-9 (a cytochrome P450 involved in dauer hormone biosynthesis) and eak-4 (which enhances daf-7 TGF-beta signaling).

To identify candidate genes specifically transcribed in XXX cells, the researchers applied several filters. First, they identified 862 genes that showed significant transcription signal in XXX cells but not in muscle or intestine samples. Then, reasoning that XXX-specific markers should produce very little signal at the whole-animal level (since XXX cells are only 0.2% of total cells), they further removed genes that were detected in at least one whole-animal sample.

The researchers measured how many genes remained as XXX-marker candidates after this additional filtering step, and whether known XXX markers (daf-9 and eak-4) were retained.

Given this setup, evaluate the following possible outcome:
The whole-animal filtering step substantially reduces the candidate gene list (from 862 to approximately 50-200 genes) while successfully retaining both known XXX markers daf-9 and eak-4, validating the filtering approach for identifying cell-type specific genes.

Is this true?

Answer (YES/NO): NO